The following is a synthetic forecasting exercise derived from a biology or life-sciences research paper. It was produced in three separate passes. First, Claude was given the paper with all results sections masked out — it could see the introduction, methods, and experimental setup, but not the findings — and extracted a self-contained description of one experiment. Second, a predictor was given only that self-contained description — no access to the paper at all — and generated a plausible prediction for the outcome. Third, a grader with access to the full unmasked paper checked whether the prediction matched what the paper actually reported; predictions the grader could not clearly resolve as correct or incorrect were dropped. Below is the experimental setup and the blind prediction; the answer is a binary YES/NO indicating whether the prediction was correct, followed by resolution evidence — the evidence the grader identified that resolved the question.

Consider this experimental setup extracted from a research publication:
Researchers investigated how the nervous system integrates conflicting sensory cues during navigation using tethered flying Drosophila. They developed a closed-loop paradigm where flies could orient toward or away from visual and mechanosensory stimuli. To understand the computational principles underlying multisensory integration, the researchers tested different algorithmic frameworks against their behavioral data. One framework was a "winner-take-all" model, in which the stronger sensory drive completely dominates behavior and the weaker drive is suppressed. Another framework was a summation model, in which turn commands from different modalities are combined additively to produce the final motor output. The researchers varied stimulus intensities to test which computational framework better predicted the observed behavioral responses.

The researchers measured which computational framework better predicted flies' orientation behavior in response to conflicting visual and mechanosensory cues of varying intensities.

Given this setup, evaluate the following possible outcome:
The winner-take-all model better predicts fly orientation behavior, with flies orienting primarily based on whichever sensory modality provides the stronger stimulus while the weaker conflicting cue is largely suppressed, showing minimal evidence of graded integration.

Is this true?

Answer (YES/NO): NO